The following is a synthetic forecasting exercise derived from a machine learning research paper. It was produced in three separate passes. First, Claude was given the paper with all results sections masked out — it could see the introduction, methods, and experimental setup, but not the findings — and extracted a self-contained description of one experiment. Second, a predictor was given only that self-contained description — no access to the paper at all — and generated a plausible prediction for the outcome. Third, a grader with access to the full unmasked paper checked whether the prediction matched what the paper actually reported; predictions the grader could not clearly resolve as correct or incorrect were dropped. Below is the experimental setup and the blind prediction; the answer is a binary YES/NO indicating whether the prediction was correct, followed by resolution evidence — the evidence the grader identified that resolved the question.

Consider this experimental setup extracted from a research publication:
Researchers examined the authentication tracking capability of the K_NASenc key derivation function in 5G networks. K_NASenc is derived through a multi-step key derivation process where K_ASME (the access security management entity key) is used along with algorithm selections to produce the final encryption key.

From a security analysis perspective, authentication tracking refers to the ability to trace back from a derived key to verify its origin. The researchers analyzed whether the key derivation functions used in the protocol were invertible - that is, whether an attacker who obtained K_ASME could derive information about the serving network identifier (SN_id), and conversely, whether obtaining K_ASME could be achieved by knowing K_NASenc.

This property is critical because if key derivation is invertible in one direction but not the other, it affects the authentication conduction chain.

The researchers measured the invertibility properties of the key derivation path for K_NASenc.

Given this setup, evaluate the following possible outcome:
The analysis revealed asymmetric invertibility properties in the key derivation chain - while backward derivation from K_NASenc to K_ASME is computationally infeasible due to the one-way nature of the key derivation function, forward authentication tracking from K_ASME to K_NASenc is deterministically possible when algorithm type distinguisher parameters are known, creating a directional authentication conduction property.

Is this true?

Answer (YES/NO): YES